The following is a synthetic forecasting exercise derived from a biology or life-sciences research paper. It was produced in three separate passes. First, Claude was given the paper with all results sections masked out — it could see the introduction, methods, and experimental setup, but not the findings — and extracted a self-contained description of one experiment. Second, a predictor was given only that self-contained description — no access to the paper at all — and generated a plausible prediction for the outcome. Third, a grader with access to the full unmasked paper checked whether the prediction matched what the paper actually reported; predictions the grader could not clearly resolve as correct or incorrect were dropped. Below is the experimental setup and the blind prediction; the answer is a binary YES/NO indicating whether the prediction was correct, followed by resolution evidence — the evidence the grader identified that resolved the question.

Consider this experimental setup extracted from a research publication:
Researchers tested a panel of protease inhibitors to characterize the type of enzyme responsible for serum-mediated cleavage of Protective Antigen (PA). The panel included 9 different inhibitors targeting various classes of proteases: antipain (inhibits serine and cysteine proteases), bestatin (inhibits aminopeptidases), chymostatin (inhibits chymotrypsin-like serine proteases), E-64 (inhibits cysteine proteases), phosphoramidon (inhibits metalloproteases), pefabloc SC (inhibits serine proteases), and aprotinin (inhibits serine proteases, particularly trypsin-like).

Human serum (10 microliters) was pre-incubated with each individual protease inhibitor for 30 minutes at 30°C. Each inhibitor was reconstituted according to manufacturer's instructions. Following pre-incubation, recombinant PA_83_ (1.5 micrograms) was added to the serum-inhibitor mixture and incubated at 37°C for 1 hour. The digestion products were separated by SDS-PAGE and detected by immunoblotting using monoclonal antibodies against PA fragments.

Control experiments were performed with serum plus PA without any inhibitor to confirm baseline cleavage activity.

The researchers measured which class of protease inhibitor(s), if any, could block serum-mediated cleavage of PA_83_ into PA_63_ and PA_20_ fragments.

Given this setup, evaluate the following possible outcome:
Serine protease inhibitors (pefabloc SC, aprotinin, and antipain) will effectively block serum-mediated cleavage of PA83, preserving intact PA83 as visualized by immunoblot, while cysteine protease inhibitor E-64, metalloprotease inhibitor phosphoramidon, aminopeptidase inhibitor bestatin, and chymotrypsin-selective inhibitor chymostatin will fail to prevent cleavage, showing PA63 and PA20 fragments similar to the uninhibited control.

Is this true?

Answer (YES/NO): NO